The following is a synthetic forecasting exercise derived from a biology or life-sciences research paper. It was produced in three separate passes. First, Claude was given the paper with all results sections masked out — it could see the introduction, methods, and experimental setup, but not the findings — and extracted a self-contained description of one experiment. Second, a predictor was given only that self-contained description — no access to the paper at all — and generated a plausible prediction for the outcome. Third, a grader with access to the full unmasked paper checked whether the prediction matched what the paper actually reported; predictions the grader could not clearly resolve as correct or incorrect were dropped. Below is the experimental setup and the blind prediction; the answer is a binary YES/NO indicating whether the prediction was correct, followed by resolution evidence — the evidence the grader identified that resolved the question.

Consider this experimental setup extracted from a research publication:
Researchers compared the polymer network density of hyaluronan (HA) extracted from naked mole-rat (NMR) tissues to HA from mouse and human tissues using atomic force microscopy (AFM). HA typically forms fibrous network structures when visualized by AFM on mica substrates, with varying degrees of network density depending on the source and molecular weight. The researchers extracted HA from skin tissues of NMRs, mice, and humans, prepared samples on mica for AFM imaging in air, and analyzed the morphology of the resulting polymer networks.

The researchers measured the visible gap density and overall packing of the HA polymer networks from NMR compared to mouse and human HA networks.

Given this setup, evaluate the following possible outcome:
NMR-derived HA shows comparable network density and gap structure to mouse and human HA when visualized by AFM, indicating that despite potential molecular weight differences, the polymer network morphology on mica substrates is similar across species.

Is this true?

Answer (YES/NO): NO